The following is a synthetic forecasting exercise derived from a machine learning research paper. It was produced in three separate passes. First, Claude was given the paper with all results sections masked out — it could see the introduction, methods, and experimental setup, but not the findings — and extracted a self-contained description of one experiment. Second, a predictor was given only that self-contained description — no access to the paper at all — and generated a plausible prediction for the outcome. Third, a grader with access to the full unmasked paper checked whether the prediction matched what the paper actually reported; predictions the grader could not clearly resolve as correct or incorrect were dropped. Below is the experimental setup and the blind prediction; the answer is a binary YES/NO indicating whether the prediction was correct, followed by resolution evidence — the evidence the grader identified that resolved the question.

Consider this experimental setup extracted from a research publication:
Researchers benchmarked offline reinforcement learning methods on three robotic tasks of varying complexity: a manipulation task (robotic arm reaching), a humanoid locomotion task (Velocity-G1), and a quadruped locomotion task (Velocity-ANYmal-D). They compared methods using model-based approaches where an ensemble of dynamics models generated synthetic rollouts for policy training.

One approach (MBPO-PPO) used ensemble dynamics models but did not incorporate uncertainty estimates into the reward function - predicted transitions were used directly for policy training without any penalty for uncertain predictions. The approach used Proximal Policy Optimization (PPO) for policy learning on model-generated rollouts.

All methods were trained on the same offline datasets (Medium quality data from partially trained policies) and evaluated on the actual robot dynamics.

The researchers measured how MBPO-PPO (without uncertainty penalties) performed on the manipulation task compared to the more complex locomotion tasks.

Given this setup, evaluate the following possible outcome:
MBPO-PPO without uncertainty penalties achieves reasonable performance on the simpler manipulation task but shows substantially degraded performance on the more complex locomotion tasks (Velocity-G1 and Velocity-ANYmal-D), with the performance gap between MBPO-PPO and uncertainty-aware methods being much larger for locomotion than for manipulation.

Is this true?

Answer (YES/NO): YES